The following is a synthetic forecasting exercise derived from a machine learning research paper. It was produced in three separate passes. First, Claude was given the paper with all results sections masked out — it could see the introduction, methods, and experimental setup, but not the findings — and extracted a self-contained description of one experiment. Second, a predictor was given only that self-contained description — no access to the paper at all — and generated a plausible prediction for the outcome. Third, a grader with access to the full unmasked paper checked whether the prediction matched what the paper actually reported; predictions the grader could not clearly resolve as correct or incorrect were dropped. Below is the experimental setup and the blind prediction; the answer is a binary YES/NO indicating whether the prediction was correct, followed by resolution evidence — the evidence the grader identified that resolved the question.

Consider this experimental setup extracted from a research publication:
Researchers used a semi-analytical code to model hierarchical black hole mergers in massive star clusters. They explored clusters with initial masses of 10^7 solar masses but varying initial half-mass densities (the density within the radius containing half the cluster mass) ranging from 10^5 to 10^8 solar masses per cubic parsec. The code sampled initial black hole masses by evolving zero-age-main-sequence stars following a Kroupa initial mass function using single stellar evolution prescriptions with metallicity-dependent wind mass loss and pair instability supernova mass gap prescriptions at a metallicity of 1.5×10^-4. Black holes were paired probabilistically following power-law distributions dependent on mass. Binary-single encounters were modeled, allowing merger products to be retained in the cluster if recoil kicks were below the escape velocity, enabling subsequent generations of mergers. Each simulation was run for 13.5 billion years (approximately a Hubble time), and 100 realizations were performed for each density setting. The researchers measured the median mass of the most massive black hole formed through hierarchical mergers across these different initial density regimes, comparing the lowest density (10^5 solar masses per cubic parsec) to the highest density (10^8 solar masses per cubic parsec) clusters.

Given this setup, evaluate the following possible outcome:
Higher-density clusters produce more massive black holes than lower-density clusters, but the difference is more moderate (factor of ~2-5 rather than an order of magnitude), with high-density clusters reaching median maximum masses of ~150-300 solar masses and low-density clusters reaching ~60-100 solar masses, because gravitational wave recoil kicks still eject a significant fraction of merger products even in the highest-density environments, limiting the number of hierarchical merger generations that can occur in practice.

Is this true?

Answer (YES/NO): NO